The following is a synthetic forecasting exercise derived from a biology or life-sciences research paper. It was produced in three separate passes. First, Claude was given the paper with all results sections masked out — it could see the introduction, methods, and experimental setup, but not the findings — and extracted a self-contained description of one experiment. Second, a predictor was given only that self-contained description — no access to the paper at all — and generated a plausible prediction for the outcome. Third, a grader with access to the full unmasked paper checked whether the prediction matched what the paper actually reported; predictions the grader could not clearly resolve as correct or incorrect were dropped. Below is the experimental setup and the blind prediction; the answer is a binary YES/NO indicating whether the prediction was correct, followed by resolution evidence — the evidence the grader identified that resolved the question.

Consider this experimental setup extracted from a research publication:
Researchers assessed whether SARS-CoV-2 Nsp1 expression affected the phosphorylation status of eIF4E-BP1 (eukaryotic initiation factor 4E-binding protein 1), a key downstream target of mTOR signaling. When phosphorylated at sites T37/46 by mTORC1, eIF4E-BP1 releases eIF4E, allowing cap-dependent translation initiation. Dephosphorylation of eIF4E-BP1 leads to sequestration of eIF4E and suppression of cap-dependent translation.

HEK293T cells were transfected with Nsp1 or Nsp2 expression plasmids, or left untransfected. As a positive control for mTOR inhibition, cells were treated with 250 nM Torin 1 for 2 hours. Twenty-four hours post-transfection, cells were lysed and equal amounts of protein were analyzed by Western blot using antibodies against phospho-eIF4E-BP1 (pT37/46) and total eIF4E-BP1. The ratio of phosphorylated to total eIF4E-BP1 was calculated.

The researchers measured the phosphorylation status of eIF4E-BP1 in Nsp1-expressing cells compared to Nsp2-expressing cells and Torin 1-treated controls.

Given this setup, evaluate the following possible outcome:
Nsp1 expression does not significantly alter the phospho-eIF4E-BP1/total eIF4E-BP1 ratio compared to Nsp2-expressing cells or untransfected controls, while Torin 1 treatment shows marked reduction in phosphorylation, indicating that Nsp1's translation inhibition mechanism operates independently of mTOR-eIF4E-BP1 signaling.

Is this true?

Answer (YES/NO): YES